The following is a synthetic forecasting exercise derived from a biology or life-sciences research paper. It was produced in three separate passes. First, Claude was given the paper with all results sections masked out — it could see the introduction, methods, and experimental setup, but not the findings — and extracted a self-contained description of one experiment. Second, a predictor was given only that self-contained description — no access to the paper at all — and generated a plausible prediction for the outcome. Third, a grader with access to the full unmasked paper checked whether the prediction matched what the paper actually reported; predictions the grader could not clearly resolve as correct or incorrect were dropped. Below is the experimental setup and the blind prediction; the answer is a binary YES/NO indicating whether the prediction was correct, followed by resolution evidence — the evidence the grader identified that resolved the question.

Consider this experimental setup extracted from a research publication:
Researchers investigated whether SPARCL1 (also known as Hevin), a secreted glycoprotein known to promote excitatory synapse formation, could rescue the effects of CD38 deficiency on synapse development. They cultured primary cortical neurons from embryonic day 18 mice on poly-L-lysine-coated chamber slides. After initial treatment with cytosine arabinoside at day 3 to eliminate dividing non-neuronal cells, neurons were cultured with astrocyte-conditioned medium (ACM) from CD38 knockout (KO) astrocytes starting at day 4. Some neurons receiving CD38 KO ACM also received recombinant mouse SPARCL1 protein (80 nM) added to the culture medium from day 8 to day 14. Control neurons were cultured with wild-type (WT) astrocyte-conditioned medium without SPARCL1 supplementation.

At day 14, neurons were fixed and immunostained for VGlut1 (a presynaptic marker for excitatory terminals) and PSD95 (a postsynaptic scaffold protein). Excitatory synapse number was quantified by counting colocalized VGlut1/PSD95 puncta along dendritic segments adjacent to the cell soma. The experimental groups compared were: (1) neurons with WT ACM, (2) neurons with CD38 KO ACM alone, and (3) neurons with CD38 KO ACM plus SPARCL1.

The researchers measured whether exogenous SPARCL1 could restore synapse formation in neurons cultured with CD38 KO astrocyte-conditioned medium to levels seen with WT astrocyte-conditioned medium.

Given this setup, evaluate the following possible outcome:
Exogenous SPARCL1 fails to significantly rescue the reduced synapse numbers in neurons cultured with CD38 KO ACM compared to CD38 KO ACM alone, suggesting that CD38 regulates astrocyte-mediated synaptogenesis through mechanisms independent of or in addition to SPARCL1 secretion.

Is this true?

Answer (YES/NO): NO